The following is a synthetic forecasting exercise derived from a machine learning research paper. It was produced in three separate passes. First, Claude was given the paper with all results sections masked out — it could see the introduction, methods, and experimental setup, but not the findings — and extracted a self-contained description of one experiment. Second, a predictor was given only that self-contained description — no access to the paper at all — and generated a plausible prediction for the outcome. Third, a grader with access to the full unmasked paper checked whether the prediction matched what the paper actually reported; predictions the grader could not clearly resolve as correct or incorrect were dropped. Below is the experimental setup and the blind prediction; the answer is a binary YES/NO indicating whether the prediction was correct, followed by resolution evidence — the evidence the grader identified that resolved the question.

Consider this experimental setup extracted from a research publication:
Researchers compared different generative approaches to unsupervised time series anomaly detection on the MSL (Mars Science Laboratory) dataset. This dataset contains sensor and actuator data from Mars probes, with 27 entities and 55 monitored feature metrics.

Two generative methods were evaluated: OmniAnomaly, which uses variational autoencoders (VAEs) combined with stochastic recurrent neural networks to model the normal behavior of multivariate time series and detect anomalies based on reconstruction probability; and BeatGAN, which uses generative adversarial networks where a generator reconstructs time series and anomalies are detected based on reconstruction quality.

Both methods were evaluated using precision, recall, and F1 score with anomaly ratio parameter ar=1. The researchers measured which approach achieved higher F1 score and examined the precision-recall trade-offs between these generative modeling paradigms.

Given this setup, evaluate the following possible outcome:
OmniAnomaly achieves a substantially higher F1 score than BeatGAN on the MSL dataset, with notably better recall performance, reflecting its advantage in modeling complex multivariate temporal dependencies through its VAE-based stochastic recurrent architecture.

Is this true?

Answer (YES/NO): NO